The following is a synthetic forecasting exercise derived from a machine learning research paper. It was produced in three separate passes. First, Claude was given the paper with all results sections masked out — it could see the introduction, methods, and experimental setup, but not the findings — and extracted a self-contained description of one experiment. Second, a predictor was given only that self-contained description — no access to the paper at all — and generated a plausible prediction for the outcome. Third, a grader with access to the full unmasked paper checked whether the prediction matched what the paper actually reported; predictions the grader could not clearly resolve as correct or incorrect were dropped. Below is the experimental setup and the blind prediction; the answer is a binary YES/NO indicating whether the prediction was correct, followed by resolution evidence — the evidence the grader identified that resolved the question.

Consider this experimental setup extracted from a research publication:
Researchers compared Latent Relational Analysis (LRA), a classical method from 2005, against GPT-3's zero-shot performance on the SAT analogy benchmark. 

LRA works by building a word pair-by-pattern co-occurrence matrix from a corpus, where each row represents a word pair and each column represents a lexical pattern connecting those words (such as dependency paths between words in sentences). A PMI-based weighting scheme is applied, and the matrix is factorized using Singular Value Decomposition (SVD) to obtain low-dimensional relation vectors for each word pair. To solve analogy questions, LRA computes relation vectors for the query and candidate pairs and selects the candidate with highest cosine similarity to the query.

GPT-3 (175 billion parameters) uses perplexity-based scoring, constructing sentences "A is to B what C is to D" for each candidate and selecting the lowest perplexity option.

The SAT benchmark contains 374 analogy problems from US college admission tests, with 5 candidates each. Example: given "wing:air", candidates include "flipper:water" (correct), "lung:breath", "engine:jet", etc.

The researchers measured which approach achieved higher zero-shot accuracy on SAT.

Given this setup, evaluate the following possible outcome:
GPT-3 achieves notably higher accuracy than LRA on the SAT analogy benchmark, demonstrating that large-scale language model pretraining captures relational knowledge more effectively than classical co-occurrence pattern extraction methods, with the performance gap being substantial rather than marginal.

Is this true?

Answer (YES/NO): NO